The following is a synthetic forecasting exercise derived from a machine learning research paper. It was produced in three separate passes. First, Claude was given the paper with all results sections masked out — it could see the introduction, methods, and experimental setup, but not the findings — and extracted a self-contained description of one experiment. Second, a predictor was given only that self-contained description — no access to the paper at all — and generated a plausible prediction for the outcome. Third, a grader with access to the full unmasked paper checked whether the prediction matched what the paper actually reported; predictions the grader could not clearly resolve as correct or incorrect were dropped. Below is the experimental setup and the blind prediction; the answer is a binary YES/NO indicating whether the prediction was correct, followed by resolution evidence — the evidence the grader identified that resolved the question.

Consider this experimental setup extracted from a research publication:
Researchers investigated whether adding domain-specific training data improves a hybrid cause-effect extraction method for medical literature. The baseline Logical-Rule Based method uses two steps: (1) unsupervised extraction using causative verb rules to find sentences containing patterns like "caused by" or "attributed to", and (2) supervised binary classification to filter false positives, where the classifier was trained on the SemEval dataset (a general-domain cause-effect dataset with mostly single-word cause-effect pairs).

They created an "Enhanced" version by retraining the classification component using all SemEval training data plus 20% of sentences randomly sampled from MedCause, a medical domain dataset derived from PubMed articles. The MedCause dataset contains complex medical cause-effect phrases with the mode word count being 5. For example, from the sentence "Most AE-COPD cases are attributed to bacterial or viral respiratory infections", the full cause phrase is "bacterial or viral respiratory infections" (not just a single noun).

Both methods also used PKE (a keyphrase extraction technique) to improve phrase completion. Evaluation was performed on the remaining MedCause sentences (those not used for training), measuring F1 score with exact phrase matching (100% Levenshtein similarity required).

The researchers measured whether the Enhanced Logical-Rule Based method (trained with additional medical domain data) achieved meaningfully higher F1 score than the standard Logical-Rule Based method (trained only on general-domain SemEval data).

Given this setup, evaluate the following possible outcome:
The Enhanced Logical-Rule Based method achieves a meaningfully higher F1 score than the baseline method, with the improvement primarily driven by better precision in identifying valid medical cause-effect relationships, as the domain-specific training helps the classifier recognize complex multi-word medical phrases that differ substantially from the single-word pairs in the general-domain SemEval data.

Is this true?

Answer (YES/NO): NO